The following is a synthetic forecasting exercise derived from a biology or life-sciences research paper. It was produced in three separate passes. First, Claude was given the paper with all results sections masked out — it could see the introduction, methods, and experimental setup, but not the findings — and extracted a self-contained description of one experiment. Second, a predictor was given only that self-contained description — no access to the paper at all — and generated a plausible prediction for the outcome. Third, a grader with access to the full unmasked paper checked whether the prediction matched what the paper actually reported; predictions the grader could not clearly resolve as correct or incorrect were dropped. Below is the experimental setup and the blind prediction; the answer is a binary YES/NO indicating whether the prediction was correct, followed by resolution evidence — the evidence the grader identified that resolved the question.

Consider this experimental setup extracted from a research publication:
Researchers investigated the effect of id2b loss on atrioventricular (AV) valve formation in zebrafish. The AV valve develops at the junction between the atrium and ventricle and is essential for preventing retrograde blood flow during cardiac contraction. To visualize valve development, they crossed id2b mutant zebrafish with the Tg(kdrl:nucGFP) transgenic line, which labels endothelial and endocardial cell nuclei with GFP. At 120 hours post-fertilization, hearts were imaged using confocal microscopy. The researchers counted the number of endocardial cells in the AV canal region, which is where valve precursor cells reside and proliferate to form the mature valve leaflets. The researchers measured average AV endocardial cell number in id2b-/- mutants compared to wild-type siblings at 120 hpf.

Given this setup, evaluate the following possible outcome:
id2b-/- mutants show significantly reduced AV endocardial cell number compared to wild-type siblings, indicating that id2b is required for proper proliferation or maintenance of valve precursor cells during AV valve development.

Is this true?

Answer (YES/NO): YES